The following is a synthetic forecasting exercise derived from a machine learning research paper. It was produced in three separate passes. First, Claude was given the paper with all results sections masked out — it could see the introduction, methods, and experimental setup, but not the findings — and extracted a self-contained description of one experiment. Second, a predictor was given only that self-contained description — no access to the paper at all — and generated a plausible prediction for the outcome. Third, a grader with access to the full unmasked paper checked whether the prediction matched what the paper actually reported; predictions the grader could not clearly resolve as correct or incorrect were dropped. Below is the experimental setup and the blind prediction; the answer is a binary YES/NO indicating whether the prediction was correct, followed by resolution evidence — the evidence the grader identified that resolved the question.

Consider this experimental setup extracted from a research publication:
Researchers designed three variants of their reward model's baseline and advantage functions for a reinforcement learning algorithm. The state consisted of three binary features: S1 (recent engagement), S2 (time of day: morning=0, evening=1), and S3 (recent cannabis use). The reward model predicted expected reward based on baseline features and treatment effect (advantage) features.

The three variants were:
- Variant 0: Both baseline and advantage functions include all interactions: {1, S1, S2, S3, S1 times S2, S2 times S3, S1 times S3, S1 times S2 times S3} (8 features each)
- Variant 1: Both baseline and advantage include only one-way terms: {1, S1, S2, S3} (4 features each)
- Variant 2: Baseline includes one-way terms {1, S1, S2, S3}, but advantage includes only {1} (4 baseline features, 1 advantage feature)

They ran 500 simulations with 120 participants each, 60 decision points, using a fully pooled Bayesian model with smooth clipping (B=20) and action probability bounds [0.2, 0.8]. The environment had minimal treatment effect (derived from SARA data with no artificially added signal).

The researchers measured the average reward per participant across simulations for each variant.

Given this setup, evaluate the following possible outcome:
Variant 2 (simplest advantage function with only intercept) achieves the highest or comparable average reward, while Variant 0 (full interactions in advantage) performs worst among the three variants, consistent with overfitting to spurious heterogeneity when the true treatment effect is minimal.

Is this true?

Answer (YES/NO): NO